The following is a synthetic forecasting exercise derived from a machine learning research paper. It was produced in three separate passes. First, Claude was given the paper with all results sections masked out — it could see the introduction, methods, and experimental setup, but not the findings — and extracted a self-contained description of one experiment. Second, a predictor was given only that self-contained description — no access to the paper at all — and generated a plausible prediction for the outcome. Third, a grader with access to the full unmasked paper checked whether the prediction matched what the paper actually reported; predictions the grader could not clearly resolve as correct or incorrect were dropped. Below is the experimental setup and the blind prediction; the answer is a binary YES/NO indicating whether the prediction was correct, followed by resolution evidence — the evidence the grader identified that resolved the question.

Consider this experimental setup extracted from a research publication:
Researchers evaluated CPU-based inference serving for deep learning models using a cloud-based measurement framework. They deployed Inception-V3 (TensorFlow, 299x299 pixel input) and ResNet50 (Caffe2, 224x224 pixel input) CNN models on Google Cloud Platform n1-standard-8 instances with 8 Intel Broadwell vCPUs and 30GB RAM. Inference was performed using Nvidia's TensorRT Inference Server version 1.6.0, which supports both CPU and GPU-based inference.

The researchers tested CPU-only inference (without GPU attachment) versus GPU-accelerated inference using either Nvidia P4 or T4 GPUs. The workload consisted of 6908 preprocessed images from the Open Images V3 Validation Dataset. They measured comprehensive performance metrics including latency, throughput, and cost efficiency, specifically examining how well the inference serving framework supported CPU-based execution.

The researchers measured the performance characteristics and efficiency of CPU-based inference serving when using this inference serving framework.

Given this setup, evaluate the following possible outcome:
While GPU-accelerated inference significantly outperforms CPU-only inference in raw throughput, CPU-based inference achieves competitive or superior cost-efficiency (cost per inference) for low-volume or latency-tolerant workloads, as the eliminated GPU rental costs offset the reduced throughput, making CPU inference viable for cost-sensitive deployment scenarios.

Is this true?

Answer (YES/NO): NO